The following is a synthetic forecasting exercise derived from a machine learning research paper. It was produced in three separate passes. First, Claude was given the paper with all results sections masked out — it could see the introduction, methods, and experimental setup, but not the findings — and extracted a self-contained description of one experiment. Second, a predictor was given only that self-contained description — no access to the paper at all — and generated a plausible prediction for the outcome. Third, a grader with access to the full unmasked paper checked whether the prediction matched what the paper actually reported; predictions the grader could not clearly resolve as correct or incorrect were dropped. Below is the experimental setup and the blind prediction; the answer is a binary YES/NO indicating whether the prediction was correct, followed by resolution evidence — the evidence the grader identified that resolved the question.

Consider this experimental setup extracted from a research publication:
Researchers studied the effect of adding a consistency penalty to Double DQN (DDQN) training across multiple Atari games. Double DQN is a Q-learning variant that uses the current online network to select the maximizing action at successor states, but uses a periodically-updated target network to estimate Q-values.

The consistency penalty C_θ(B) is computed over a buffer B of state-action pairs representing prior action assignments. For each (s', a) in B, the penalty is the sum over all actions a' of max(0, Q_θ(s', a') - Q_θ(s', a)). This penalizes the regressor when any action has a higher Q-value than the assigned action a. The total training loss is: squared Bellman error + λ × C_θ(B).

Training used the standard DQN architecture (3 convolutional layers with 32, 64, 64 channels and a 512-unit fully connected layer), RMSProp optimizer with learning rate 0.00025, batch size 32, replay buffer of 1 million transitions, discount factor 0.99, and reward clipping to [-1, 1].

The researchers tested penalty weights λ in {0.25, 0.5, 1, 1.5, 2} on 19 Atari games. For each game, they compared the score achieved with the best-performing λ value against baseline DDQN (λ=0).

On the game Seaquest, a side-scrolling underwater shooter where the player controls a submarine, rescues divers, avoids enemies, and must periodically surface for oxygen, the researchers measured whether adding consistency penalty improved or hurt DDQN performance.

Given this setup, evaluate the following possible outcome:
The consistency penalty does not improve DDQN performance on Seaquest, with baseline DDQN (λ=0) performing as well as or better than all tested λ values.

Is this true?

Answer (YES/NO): YES